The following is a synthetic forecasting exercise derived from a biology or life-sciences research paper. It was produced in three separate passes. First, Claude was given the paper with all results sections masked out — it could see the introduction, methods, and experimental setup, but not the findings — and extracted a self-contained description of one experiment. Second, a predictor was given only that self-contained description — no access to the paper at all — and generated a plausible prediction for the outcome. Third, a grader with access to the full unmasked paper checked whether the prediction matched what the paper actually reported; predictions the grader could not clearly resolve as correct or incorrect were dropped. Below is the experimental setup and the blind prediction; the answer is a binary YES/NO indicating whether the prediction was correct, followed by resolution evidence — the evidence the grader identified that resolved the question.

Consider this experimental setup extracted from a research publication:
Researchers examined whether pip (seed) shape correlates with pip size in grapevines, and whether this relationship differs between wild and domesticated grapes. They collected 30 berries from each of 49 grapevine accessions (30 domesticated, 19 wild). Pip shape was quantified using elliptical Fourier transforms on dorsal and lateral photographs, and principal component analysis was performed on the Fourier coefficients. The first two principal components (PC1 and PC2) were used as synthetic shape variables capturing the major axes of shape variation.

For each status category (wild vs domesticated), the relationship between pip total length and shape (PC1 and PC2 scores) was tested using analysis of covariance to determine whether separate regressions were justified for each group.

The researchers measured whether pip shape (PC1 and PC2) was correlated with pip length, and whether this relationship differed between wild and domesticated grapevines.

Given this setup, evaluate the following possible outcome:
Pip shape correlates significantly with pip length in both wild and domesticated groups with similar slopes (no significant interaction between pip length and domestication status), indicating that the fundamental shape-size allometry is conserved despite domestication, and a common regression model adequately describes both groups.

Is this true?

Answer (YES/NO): NO